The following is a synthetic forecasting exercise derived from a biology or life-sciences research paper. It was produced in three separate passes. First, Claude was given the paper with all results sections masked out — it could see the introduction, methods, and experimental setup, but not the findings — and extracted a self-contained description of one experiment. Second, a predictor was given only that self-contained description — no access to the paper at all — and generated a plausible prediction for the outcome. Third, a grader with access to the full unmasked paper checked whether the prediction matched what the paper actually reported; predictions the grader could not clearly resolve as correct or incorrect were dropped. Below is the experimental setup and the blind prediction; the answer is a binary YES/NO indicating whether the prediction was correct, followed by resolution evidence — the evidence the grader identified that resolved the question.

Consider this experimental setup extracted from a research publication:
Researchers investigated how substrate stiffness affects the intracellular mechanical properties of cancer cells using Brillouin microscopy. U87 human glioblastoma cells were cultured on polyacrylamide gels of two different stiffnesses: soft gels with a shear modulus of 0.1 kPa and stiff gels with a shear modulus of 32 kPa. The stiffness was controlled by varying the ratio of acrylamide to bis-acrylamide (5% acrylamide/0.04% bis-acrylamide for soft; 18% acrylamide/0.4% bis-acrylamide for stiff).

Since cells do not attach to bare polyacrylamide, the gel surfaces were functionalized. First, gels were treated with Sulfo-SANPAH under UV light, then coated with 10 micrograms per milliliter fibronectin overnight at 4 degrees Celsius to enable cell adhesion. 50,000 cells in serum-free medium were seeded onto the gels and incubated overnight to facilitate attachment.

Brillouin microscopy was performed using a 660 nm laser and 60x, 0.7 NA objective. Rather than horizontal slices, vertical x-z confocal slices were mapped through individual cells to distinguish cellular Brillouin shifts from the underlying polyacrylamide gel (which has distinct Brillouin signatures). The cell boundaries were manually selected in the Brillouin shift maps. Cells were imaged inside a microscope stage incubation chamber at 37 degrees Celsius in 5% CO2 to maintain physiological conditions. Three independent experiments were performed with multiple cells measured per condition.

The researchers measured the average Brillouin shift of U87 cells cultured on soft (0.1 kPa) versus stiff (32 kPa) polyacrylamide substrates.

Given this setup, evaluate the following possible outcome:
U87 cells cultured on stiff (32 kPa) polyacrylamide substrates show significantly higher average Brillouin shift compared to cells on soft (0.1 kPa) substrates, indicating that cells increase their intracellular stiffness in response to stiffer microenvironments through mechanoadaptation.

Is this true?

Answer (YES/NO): YES